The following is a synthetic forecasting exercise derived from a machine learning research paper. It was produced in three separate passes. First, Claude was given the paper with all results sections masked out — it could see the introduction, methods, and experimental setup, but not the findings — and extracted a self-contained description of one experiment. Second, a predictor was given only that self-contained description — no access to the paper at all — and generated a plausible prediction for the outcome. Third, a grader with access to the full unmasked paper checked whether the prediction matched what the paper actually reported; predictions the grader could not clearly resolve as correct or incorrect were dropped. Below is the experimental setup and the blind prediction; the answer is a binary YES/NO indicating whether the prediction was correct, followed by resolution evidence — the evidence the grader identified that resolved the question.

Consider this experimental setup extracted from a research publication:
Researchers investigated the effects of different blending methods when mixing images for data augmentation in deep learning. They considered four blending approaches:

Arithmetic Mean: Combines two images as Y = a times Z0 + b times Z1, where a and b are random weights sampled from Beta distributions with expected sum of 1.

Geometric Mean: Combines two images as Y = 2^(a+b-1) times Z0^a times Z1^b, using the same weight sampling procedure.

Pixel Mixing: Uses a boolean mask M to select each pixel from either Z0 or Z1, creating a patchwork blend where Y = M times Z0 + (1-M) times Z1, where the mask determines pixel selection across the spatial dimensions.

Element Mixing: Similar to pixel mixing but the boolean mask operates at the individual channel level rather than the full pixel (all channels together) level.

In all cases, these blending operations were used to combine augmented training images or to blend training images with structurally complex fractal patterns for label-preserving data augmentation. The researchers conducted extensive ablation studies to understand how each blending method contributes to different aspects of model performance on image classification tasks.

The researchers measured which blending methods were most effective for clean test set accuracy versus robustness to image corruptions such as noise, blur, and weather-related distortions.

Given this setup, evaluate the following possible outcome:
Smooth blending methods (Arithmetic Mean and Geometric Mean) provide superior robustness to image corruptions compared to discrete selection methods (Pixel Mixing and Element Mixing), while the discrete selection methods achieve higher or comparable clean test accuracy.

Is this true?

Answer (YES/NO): NO